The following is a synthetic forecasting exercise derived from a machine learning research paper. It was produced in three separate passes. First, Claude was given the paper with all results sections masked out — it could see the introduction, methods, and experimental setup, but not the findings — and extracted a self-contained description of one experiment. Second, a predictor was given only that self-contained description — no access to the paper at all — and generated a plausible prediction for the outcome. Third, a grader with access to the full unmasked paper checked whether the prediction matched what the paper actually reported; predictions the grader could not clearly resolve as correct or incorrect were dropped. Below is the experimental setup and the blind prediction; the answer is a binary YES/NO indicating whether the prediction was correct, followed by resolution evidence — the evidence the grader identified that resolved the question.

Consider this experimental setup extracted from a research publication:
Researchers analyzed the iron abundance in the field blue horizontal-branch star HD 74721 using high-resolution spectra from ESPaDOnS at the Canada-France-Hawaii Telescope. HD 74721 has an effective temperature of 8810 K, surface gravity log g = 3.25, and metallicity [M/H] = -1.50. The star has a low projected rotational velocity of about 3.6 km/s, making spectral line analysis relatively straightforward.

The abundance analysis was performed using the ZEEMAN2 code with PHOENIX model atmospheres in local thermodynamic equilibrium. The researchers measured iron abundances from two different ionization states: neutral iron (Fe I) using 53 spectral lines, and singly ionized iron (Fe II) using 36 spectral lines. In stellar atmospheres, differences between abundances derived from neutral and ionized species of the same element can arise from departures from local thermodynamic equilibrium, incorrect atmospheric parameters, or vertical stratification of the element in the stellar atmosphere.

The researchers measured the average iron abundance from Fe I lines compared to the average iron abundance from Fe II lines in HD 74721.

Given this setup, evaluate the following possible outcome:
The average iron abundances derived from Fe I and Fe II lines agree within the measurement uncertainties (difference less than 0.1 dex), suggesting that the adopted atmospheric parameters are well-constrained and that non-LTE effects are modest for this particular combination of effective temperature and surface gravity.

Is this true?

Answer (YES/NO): NO